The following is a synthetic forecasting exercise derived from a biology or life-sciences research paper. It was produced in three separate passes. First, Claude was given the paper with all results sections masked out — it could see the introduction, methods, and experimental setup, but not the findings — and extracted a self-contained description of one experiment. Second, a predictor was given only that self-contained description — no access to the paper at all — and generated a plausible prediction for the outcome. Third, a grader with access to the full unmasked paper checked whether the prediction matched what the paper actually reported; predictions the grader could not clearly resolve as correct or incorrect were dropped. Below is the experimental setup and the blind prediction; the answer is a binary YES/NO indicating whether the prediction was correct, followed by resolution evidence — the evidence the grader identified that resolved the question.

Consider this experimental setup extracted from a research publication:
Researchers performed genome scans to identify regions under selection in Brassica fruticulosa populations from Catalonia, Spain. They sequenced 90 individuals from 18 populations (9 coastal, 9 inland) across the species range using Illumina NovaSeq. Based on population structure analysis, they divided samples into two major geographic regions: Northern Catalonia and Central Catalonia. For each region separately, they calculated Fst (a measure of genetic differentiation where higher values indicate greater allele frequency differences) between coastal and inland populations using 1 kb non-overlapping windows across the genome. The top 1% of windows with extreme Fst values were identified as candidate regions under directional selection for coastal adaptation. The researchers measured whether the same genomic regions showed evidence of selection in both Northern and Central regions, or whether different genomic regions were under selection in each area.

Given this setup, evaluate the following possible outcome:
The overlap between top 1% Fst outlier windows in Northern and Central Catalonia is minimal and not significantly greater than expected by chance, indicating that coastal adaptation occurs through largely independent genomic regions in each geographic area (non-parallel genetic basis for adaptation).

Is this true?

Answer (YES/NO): YES